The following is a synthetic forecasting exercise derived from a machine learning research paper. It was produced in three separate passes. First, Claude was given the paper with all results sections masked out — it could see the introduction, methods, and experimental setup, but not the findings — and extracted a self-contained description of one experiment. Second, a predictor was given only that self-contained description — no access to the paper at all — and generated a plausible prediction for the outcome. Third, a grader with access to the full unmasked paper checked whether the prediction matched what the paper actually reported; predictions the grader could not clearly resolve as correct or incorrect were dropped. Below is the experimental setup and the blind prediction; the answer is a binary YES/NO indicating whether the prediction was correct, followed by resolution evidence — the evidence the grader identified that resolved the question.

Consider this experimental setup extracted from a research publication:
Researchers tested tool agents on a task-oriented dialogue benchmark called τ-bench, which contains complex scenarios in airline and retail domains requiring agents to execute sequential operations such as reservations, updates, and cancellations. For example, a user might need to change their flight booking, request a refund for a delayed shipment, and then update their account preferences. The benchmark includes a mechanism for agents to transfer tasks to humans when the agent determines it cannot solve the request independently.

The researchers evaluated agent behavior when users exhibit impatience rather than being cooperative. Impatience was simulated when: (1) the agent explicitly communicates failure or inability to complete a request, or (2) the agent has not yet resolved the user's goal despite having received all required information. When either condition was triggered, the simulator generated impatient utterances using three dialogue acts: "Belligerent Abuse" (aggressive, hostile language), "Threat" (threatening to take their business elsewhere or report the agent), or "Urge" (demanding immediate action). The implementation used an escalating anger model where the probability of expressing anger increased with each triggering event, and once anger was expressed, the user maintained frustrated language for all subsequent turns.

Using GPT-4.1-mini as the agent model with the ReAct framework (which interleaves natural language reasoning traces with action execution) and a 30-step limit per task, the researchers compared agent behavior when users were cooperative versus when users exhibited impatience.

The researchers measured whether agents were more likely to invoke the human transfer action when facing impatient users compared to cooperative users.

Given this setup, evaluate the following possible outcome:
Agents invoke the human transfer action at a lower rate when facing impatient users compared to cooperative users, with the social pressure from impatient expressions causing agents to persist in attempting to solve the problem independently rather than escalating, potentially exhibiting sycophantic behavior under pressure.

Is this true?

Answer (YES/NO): NO